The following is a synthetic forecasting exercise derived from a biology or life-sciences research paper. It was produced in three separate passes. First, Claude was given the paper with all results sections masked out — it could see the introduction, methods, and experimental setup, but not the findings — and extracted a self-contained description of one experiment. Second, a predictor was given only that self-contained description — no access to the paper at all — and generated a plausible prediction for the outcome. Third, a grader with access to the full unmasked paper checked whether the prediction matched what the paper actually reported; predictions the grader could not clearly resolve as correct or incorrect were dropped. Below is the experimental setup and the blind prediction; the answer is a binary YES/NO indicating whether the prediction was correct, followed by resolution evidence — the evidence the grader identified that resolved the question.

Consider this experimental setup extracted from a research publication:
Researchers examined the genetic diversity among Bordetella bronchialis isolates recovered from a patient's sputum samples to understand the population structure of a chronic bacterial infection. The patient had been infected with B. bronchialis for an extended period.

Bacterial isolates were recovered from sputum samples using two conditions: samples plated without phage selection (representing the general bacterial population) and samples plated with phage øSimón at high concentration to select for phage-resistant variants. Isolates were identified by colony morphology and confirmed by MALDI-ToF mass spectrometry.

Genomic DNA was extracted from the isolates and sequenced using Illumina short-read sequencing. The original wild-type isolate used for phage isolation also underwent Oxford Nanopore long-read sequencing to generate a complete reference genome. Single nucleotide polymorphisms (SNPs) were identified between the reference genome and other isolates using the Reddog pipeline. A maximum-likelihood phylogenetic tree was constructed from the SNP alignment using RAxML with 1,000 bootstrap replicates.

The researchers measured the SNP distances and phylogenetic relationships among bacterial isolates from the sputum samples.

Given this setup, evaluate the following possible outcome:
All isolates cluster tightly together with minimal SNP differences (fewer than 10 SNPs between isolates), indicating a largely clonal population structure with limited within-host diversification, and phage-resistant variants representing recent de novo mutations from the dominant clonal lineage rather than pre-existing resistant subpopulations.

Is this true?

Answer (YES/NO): NO